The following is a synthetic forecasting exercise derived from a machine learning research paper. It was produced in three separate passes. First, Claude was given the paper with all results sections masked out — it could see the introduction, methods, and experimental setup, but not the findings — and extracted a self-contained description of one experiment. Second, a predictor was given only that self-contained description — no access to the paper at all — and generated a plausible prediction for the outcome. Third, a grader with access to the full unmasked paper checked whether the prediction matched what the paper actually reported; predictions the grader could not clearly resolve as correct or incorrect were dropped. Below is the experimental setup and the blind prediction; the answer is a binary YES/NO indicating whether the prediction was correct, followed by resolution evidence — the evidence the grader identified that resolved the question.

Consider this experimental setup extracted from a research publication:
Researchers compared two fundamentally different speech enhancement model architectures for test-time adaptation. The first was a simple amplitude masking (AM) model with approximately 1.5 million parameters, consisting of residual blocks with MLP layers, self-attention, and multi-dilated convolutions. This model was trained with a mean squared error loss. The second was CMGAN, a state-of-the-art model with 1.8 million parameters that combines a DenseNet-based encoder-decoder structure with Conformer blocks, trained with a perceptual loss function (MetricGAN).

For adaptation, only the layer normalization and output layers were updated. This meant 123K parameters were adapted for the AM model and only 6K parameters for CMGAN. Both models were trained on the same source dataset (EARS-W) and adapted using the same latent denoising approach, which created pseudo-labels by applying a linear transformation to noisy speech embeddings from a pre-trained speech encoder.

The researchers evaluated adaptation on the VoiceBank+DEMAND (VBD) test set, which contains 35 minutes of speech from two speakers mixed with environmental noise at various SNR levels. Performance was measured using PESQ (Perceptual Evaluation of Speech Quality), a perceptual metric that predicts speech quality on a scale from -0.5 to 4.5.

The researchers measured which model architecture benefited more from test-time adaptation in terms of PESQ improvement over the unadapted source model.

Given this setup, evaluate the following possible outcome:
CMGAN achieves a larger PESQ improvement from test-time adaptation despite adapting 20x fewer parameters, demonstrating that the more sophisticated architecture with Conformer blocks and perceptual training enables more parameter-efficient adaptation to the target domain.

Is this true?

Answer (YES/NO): NO